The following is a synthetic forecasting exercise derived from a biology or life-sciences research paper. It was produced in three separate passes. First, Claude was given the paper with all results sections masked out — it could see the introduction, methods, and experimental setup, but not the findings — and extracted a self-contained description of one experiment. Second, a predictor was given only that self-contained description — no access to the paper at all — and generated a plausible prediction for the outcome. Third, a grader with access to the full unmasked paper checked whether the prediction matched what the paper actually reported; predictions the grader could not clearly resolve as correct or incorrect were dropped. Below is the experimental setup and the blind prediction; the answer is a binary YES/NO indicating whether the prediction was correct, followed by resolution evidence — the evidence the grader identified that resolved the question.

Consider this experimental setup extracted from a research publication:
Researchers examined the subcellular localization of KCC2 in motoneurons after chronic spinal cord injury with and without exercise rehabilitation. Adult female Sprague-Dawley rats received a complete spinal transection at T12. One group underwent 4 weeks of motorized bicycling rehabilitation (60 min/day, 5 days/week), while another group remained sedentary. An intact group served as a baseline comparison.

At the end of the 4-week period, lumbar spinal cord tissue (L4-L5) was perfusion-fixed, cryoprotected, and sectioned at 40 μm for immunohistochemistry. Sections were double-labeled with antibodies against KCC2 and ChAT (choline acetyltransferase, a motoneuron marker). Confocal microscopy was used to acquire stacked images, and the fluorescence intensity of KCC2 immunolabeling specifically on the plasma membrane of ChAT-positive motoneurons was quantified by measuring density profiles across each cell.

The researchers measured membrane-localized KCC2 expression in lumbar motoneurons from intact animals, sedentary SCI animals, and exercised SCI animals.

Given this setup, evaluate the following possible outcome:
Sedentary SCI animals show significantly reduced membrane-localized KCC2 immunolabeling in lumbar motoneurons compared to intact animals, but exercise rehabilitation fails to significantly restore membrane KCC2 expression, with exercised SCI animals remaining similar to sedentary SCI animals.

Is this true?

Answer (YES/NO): NO